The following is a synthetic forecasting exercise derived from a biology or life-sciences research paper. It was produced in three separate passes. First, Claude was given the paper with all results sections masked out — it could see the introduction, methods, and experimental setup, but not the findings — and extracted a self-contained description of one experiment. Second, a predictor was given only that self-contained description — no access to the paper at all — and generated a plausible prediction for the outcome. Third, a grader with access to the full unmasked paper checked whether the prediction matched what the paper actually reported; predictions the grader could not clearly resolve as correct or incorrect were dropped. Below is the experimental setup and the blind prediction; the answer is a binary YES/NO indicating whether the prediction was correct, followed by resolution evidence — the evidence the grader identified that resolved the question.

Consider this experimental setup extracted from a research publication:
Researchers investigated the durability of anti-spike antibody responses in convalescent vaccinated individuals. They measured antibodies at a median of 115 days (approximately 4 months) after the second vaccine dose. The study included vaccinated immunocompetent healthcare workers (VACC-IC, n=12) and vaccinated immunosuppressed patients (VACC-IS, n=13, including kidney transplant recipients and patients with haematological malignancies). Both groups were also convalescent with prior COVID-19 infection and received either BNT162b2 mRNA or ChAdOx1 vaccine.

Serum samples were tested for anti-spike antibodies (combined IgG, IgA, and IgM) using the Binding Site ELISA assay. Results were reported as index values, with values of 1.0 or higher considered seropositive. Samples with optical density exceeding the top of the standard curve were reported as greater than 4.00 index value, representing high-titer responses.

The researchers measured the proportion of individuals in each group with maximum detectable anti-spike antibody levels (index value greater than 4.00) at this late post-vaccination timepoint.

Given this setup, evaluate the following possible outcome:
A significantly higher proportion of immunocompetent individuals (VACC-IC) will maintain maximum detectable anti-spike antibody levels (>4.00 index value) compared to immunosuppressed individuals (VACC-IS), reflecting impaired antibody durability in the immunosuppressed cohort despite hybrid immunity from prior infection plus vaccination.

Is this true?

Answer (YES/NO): NO